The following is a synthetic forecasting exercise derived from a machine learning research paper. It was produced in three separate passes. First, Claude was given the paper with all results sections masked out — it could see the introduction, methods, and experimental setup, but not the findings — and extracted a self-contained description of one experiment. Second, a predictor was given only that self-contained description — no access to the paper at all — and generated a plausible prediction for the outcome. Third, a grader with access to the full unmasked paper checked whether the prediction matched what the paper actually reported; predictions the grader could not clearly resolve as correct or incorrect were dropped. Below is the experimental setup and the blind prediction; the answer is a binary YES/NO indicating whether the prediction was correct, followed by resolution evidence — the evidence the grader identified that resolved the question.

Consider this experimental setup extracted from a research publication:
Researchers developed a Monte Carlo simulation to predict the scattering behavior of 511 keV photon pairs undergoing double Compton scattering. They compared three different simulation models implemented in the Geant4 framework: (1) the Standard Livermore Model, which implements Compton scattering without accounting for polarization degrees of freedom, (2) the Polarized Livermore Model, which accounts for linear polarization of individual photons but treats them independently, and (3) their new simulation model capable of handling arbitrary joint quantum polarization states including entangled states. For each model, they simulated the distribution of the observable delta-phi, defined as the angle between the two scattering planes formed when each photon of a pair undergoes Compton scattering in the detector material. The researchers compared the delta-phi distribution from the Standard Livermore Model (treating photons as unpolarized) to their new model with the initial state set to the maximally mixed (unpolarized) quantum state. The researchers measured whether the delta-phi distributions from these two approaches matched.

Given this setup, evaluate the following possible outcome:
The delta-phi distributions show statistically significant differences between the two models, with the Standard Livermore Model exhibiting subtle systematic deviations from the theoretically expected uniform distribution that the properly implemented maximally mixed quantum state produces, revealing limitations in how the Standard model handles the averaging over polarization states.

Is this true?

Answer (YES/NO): NO